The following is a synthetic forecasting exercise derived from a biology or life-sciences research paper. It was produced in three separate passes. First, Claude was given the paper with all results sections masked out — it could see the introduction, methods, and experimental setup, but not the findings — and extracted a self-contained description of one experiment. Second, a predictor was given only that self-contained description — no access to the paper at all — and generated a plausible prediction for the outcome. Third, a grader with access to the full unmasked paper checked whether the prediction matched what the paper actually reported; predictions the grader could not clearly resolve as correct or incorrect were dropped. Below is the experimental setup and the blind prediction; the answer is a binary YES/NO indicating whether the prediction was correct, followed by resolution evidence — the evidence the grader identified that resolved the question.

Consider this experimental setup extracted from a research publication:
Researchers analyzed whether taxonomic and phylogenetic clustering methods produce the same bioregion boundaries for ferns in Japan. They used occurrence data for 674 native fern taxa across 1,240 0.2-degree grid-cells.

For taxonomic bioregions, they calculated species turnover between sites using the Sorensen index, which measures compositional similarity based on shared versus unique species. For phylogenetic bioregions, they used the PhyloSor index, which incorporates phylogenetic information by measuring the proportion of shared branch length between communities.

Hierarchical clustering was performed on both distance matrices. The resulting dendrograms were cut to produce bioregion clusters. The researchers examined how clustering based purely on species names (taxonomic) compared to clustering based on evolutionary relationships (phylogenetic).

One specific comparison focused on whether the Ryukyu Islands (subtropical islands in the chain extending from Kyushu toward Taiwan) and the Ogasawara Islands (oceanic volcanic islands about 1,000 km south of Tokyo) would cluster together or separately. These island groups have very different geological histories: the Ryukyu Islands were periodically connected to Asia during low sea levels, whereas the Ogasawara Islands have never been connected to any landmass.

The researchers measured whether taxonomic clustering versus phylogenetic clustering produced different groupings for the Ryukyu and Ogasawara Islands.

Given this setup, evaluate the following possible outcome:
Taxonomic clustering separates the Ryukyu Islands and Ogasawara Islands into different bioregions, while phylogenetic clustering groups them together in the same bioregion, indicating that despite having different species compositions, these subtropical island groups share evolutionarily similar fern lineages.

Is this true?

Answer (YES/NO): YES